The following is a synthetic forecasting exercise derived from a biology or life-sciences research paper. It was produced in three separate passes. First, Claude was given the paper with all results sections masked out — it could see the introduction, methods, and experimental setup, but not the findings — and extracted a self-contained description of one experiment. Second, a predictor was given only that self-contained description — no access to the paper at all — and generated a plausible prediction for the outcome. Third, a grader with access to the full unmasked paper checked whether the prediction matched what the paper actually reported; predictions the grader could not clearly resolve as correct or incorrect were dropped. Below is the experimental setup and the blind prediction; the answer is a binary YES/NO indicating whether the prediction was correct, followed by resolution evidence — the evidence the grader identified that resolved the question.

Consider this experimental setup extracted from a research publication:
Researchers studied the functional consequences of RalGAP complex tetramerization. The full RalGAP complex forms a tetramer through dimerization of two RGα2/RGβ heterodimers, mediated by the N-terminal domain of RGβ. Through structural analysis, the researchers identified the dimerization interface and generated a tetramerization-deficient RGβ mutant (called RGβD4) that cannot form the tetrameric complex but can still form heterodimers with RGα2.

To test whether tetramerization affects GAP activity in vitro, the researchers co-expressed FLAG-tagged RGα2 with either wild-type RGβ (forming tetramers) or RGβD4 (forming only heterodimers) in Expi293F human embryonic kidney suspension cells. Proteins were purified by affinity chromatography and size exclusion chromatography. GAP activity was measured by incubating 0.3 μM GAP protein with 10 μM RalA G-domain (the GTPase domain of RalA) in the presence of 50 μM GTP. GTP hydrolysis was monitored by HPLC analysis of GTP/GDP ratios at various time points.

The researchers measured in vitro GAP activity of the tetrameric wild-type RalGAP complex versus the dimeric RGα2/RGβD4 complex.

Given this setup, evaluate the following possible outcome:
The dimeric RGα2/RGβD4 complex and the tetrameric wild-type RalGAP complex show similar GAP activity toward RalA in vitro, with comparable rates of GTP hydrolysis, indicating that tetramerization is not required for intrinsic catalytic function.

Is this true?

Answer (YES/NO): YES